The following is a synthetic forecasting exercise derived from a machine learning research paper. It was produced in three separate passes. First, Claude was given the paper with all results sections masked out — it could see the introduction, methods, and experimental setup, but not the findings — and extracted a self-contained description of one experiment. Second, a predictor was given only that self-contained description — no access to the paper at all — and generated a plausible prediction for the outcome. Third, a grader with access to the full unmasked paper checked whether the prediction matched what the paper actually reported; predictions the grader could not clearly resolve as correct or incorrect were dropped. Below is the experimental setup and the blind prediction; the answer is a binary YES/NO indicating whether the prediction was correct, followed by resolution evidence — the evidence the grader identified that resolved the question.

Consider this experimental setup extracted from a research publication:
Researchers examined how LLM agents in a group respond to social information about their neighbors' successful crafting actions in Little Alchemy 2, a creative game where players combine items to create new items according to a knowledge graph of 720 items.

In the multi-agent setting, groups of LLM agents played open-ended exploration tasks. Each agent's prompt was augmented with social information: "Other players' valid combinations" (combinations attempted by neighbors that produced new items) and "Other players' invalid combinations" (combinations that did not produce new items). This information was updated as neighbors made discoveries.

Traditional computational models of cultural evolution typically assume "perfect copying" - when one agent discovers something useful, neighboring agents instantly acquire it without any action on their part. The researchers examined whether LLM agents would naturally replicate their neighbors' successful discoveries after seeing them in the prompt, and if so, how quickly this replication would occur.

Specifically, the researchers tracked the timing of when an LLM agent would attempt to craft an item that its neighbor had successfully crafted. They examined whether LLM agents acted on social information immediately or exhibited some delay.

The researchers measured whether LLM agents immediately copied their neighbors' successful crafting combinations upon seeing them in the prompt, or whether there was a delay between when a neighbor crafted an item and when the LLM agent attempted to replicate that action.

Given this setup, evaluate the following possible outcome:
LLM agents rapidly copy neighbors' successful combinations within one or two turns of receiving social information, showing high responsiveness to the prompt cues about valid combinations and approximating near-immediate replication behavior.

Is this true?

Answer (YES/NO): NO